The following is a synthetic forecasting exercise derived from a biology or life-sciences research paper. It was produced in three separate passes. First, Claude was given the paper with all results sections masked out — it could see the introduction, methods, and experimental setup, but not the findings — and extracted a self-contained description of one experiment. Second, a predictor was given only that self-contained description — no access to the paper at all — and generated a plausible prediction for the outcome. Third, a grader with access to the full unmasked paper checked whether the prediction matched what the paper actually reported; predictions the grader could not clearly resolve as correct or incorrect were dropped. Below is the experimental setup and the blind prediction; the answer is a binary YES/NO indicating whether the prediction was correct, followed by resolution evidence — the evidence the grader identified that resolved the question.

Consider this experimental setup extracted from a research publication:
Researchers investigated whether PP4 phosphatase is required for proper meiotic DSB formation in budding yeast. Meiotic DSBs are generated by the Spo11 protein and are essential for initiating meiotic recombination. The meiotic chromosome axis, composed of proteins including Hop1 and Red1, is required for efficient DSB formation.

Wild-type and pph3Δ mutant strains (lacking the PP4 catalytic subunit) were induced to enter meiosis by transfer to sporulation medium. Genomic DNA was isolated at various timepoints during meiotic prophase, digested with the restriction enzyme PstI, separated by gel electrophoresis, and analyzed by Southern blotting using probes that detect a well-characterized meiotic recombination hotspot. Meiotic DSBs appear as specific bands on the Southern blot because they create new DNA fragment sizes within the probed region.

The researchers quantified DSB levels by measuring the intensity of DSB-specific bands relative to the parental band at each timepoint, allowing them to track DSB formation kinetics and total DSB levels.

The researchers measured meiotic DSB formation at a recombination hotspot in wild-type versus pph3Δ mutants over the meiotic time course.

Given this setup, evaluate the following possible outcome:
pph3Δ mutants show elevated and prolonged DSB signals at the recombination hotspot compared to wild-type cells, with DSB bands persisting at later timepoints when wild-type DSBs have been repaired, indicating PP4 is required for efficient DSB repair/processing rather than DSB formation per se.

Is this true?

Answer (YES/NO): NO